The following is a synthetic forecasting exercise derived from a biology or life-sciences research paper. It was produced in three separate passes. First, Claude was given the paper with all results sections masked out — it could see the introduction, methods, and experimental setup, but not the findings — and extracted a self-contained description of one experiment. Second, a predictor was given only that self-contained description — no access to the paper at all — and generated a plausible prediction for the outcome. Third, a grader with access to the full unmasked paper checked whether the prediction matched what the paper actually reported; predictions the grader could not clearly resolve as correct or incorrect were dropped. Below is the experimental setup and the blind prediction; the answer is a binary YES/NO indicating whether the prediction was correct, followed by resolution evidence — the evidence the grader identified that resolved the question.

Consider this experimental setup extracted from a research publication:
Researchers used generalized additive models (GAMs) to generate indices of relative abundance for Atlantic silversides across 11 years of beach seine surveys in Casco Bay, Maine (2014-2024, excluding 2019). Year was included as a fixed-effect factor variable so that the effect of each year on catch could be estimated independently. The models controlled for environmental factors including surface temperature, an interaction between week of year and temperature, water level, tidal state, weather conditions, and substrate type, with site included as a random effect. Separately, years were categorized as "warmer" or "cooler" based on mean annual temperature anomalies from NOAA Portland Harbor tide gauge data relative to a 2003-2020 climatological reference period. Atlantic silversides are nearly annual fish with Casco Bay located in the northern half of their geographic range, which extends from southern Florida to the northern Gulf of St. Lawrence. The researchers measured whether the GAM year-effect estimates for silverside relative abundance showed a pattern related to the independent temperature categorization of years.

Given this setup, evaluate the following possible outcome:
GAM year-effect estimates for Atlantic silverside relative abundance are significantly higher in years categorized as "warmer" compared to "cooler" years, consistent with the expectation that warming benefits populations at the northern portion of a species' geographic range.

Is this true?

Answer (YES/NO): NO